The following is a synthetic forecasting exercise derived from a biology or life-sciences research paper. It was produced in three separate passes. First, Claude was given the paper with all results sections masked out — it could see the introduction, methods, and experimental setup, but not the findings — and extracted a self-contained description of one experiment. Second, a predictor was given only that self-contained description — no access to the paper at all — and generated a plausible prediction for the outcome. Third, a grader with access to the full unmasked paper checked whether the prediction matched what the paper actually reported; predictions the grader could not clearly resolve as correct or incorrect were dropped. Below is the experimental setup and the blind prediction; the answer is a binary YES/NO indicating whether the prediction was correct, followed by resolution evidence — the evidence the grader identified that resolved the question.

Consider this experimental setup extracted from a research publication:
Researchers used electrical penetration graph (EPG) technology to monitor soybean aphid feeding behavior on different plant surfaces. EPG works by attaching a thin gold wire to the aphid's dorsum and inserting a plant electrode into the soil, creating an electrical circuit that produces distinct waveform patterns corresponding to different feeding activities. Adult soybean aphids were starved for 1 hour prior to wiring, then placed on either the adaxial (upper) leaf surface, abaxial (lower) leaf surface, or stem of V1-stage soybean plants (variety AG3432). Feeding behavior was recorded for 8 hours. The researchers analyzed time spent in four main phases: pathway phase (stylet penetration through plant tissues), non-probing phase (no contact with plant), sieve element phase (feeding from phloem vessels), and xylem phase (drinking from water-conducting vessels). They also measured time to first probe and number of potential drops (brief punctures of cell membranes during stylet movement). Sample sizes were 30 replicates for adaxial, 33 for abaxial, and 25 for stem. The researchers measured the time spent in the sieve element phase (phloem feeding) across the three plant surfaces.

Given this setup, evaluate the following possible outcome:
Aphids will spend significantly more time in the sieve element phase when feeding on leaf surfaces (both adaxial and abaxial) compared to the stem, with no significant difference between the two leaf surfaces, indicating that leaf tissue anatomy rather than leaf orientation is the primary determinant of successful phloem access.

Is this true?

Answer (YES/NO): NO